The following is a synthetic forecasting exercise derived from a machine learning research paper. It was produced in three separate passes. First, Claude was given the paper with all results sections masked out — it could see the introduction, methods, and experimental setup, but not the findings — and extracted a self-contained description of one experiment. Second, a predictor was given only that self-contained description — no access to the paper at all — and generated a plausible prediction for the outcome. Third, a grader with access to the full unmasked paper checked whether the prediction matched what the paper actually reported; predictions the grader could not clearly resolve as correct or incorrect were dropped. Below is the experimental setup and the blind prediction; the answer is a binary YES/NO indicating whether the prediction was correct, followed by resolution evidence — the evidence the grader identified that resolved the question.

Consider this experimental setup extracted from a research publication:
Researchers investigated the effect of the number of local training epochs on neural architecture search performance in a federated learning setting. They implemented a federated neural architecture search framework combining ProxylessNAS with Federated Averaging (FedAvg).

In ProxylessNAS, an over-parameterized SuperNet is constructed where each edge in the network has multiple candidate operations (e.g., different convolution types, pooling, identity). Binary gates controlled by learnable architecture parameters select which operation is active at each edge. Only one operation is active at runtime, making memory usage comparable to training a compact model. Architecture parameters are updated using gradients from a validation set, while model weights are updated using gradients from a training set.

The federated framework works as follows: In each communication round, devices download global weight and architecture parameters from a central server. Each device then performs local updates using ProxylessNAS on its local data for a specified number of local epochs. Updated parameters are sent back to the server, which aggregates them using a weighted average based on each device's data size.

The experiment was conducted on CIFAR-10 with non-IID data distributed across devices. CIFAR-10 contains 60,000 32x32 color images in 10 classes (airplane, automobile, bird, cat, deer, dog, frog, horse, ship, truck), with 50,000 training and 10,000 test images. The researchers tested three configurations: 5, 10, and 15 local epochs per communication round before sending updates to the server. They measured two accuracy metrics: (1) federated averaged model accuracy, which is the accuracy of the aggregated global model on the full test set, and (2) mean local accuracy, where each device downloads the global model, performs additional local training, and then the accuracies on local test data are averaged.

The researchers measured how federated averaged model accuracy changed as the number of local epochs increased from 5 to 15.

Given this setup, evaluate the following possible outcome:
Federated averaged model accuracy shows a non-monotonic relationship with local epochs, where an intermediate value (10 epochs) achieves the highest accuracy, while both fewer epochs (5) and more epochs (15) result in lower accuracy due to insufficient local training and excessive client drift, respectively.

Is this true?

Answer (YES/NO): NO